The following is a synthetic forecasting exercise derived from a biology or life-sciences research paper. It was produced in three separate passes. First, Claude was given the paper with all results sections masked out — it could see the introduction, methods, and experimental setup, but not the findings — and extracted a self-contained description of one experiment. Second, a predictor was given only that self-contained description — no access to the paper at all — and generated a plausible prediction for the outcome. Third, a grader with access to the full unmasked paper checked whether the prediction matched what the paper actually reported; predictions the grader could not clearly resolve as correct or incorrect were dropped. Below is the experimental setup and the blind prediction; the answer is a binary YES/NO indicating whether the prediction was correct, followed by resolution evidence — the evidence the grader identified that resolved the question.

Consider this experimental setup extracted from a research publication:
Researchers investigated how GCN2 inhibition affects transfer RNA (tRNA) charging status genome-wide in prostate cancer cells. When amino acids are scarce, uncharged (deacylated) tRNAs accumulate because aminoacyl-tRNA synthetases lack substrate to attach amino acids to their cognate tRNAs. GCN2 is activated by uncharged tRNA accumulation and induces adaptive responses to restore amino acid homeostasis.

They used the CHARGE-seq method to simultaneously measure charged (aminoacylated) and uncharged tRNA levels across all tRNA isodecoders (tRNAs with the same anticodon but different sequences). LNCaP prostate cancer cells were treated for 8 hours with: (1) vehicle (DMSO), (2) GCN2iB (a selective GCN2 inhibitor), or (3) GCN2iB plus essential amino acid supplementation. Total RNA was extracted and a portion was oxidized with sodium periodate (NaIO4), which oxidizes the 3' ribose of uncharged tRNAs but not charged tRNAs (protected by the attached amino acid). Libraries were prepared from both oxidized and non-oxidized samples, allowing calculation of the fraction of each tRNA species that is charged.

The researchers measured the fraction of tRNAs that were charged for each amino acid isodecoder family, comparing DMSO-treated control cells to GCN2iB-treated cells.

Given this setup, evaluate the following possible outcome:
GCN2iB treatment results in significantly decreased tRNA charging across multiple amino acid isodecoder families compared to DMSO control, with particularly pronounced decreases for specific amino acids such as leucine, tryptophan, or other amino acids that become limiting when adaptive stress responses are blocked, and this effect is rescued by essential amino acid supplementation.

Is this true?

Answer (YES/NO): NO